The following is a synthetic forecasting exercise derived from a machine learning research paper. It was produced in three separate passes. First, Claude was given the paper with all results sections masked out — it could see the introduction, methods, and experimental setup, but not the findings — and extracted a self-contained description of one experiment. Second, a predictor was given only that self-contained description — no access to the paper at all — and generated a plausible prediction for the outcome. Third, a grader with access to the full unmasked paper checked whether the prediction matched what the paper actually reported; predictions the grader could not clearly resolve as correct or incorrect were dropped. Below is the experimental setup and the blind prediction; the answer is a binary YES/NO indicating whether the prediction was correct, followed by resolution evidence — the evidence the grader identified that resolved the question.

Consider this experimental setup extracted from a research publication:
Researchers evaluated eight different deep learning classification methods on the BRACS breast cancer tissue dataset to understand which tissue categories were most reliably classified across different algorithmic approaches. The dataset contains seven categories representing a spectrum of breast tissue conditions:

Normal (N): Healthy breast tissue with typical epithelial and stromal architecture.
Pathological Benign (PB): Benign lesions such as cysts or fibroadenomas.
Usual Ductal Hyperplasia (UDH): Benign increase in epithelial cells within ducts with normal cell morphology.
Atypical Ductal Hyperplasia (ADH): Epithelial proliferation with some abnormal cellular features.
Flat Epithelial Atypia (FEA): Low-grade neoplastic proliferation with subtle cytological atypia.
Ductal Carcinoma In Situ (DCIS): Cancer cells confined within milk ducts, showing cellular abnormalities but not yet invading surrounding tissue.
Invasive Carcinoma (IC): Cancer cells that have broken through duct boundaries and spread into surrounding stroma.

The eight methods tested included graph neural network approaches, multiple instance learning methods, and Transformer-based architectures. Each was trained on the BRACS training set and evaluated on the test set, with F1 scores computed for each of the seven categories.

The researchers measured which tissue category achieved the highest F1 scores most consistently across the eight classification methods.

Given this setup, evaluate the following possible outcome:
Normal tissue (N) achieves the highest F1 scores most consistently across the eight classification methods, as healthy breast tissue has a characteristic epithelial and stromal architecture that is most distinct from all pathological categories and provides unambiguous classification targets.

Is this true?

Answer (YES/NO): NO